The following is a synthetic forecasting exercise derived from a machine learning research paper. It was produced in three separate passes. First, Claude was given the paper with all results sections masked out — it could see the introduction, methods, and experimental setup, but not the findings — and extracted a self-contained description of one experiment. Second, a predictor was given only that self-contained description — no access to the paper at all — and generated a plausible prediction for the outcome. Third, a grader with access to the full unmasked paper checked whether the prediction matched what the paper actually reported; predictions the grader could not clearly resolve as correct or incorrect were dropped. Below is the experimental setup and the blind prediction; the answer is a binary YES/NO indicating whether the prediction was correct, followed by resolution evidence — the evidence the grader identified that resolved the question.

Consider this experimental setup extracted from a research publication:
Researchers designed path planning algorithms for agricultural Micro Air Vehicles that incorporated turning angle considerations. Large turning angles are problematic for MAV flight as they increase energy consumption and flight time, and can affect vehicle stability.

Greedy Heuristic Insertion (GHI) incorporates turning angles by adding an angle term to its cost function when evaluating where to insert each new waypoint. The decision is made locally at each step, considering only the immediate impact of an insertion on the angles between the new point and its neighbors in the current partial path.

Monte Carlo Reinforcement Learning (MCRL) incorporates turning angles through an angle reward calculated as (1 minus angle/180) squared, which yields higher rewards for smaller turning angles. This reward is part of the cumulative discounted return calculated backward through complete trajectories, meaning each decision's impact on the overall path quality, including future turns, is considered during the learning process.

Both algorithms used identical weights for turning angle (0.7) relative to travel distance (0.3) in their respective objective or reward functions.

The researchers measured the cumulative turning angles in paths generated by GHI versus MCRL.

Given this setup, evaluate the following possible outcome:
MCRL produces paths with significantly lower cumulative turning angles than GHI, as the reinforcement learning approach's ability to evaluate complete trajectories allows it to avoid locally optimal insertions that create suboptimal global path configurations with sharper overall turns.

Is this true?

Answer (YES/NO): YES